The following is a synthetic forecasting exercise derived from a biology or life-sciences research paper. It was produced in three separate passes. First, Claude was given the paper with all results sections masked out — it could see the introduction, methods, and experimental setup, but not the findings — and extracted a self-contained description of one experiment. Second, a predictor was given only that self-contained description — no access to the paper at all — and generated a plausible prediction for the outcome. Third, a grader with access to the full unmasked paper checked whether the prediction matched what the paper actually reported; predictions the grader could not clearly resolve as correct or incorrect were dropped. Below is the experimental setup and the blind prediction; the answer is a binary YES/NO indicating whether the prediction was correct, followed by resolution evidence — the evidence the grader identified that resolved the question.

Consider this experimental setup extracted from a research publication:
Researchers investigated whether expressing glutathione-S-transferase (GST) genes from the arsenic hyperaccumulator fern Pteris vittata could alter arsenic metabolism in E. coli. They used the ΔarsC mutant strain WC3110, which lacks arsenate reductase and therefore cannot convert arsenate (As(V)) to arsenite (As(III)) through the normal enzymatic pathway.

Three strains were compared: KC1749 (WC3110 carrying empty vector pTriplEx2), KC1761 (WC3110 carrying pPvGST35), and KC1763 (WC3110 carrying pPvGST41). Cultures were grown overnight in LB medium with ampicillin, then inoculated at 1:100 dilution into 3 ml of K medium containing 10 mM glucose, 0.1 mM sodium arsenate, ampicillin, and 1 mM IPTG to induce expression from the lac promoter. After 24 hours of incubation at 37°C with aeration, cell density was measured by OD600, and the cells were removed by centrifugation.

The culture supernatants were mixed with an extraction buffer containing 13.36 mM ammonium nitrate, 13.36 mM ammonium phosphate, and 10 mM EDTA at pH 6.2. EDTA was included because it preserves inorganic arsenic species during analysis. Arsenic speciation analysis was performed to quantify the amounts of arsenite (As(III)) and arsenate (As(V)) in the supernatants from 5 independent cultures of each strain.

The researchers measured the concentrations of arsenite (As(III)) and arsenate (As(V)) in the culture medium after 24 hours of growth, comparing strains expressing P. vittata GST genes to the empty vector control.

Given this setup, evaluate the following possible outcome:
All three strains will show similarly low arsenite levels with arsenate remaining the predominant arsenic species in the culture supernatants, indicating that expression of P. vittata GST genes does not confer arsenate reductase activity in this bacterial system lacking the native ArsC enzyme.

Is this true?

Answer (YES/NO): NO